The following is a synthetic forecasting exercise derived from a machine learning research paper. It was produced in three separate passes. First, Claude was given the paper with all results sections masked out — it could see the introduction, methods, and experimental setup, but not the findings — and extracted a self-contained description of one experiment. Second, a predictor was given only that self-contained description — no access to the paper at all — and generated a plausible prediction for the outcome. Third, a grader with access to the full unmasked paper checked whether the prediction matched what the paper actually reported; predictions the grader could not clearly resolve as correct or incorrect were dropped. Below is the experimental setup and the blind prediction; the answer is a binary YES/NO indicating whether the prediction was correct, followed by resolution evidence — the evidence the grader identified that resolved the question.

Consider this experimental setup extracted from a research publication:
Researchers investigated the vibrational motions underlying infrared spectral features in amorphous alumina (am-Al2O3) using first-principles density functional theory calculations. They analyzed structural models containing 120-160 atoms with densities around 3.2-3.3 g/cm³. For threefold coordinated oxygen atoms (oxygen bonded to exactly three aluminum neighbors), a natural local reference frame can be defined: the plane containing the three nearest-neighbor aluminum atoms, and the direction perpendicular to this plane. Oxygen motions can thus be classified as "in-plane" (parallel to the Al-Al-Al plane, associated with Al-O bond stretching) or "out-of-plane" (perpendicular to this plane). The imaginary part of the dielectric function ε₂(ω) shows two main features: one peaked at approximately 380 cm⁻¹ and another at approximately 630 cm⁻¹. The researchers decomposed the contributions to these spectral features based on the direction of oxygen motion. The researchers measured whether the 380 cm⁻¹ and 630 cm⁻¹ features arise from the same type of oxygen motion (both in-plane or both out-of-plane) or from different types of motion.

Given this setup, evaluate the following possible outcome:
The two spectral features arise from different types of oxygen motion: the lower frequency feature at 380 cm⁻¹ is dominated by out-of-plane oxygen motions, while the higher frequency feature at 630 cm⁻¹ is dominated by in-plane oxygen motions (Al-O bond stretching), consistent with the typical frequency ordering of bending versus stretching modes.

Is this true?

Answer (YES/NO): YES